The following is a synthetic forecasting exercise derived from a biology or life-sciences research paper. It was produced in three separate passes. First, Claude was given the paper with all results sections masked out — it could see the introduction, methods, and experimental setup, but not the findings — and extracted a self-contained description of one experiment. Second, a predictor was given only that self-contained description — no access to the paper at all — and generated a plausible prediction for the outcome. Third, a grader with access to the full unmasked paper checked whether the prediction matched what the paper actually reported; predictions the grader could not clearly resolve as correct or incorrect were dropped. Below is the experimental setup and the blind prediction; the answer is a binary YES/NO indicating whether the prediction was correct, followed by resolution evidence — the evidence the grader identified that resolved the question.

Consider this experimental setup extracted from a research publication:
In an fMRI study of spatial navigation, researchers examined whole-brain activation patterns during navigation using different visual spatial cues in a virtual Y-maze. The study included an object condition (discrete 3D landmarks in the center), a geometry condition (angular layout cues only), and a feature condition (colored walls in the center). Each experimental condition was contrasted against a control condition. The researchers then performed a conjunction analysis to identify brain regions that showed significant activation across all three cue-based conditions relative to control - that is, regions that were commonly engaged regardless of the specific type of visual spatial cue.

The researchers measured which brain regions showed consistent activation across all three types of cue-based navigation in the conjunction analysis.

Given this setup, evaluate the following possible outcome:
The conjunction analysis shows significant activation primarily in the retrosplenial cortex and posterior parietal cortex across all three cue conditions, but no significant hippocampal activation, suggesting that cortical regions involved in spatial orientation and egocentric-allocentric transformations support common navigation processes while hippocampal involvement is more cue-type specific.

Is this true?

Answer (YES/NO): NO